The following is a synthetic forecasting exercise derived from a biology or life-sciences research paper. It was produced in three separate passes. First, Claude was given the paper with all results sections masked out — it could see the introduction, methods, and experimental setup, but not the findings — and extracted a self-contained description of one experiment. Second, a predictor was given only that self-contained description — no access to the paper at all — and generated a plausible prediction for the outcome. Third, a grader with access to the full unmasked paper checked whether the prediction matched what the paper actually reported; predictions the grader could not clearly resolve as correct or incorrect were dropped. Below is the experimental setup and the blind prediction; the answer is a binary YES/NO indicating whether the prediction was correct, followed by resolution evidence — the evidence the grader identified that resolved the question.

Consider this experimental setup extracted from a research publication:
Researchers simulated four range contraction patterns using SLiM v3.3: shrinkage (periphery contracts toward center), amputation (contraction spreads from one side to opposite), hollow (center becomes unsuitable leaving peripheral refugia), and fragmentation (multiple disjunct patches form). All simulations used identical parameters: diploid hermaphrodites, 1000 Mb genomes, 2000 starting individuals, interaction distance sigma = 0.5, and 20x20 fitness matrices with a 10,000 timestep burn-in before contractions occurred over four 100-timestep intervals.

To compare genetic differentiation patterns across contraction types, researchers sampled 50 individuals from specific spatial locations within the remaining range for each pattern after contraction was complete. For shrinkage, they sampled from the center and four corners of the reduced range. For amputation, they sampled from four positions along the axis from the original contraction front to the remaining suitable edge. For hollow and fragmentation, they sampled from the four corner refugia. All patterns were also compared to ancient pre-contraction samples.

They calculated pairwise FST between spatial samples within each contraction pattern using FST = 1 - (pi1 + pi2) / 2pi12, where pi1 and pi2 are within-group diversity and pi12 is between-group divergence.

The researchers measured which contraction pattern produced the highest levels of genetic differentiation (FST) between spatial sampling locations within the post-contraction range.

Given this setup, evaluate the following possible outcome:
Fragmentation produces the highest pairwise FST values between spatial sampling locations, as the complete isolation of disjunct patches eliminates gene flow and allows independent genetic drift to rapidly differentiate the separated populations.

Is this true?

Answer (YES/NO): YES